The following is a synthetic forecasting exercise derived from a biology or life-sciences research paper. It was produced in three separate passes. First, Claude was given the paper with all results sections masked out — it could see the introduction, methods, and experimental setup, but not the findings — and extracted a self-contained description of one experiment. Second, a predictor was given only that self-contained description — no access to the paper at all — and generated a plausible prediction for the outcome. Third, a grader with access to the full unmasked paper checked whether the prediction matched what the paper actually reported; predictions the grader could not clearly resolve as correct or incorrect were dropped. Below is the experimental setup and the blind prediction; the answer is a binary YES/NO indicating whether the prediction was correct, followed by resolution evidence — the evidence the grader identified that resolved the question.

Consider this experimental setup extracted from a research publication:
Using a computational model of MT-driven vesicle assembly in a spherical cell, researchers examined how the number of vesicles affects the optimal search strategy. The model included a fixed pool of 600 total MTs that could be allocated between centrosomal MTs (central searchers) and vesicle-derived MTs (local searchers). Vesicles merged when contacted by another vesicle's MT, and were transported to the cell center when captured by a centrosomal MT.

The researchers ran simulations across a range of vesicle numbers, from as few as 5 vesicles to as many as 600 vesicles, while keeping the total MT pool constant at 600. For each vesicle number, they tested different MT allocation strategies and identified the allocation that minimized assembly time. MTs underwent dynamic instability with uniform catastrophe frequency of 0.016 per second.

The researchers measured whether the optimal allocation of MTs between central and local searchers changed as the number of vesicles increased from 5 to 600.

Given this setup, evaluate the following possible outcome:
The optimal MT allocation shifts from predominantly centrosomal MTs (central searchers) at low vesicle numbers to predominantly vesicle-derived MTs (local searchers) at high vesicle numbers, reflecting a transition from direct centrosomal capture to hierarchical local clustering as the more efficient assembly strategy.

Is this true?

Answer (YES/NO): YES